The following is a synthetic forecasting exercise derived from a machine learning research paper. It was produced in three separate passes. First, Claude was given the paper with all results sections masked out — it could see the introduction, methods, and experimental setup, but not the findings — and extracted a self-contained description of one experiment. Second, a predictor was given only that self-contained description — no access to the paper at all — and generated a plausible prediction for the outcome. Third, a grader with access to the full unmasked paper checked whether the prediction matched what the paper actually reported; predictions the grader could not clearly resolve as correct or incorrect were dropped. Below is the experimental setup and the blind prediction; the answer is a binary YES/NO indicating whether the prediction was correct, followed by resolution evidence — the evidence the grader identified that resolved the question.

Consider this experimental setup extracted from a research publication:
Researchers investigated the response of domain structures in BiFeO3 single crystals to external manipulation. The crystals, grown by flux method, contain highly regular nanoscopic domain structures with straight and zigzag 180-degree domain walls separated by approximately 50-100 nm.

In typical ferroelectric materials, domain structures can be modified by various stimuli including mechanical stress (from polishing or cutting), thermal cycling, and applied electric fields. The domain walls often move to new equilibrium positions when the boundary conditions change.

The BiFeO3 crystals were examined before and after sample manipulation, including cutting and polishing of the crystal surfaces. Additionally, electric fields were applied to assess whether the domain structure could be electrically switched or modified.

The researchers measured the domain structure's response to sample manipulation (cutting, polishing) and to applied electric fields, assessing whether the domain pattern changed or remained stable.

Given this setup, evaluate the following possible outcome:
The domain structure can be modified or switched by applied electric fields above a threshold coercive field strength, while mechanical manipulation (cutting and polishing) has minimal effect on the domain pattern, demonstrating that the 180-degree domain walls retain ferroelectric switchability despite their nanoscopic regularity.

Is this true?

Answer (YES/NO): NO